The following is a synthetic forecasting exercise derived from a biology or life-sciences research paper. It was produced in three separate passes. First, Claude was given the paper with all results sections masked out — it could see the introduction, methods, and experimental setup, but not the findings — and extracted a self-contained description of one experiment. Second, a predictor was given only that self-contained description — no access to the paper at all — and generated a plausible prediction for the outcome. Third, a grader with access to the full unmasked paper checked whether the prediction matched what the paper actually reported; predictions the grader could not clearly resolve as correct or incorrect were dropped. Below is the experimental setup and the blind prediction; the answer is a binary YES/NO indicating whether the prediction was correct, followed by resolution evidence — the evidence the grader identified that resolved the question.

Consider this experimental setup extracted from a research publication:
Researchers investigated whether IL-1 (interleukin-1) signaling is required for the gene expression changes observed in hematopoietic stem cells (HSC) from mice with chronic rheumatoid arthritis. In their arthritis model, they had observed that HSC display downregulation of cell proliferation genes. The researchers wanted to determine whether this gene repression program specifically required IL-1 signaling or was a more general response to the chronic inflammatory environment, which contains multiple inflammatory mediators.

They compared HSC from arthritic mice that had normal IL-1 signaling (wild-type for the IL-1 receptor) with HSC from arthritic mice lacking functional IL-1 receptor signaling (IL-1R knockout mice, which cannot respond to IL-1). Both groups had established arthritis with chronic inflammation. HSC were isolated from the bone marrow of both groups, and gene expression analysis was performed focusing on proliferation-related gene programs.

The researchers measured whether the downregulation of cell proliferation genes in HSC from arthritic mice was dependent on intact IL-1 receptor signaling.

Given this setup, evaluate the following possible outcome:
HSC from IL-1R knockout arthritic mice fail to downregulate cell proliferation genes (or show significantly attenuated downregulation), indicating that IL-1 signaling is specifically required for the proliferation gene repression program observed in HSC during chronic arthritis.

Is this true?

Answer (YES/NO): YES